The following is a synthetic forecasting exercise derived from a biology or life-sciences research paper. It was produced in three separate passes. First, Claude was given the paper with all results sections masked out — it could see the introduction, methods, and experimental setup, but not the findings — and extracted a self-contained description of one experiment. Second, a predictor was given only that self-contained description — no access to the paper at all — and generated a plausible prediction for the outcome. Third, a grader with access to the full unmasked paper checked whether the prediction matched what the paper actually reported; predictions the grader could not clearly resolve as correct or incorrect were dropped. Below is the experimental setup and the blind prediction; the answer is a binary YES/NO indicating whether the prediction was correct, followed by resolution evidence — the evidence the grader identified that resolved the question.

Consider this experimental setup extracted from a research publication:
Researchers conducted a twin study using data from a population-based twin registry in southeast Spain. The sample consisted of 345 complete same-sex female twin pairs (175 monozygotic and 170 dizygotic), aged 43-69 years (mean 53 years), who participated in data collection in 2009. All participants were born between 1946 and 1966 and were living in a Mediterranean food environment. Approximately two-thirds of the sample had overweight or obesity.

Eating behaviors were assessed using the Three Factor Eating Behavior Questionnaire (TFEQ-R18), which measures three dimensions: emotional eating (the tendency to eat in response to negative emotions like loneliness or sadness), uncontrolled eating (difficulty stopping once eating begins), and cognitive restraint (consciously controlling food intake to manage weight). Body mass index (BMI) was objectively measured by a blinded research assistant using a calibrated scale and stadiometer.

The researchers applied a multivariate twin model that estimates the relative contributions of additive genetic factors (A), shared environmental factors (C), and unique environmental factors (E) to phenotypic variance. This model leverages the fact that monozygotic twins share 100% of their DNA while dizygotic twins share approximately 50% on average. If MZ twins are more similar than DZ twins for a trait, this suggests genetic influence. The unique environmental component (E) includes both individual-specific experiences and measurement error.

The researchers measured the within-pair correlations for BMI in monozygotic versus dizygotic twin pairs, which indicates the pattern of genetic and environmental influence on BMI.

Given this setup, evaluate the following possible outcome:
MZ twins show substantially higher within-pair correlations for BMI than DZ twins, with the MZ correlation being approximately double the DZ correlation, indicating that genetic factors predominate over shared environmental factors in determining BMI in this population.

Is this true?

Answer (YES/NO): NO